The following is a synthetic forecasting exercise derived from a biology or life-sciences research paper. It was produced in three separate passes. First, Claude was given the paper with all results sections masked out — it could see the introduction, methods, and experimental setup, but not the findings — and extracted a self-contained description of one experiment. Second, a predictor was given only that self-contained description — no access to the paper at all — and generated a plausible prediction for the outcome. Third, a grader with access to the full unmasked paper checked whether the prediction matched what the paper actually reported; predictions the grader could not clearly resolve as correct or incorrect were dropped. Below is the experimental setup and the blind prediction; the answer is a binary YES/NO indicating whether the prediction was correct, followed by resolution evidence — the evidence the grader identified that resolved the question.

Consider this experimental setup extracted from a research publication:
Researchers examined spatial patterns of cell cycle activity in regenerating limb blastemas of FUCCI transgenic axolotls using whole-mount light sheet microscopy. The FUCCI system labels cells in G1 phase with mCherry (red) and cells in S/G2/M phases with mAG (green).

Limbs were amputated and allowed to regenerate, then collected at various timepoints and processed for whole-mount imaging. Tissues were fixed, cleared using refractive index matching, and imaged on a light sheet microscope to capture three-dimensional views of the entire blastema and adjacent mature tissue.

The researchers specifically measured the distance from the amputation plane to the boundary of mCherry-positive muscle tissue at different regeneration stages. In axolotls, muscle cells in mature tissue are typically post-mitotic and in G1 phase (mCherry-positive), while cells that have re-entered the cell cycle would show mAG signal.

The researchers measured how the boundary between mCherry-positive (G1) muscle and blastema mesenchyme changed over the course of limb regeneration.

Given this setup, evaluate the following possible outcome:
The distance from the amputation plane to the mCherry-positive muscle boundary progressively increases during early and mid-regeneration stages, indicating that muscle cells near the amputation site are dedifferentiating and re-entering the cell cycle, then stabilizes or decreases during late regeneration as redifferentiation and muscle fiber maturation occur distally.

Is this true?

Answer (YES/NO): NO